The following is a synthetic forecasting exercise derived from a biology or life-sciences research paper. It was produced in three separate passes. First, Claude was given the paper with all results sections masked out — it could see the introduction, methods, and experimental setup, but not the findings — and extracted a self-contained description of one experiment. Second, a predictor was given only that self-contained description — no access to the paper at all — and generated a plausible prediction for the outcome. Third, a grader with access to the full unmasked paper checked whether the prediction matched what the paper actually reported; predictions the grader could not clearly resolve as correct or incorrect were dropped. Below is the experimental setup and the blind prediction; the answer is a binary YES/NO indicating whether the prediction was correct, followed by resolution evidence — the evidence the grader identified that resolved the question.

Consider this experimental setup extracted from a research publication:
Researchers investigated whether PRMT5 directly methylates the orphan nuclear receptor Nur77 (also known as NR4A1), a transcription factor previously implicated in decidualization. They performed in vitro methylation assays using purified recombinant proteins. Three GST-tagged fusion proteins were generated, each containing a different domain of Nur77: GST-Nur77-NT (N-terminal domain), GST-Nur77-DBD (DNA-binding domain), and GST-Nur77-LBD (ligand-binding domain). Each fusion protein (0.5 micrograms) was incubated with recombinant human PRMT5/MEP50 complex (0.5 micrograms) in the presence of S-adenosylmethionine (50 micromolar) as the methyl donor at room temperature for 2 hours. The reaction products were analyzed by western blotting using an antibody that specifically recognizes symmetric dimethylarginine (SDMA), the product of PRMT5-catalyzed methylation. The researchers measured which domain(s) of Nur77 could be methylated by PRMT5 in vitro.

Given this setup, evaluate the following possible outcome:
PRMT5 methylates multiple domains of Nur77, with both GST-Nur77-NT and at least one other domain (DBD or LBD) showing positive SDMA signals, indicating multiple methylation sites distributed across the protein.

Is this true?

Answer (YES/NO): NO